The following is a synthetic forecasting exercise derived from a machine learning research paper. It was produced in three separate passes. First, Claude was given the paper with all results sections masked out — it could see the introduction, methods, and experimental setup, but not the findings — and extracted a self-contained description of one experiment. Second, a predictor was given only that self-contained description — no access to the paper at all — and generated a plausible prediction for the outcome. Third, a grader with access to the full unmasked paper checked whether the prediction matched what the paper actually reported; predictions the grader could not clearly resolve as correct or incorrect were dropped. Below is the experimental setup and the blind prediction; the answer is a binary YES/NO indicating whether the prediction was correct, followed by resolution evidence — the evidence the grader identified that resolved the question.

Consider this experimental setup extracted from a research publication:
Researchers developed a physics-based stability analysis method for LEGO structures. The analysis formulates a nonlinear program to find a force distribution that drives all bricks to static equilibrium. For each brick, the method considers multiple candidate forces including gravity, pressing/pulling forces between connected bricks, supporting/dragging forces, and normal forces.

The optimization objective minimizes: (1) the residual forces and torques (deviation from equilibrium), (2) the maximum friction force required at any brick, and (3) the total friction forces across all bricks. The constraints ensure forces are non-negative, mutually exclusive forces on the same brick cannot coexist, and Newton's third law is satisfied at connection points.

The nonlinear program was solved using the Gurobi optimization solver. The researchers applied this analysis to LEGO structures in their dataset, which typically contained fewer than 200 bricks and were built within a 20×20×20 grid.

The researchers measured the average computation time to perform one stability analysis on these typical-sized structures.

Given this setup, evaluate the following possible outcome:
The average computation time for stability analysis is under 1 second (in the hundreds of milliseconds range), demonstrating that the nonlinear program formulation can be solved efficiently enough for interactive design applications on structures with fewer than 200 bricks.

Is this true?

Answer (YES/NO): YES